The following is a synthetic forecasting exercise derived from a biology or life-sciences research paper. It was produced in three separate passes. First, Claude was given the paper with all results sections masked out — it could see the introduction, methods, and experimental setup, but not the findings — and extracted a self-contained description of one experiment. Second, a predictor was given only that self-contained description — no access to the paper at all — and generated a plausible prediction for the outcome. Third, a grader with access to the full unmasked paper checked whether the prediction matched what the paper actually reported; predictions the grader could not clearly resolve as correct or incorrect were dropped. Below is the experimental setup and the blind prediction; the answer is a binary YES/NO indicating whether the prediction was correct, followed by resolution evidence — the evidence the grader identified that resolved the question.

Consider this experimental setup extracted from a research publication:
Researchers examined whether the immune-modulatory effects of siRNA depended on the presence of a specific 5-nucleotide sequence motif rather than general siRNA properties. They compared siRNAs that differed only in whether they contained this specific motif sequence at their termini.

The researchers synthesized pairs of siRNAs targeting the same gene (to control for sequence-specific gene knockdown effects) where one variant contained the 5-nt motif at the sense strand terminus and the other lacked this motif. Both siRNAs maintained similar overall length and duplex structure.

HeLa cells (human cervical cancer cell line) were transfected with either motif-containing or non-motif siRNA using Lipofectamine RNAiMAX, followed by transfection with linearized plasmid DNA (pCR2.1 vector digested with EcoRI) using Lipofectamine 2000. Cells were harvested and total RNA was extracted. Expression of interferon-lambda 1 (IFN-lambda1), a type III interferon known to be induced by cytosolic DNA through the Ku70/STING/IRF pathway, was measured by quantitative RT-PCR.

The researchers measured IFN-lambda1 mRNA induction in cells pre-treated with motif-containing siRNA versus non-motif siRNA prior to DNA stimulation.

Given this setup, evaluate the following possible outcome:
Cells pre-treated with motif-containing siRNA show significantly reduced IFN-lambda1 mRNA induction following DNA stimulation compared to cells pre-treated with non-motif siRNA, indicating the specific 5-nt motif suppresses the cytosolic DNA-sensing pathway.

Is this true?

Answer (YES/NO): YES